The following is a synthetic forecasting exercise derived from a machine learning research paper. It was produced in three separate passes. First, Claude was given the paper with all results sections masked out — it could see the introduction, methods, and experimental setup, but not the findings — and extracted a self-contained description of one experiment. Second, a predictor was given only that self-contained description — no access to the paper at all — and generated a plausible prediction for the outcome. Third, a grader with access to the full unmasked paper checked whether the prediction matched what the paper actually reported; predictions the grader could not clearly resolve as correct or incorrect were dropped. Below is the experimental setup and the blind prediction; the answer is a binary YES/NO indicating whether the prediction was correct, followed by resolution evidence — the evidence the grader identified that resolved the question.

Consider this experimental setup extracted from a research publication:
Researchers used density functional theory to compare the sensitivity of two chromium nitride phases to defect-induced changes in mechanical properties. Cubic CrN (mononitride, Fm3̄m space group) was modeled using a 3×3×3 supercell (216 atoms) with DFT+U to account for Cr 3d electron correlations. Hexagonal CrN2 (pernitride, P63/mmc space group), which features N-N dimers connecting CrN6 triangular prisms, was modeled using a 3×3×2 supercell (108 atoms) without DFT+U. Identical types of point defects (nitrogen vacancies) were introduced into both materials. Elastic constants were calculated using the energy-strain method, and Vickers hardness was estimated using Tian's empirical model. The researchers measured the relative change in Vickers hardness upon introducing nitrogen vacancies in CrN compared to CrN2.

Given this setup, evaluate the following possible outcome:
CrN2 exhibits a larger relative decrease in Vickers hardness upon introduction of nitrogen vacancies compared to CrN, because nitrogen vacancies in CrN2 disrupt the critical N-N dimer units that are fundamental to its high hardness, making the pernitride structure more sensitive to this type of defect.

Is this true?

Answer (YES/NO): YES